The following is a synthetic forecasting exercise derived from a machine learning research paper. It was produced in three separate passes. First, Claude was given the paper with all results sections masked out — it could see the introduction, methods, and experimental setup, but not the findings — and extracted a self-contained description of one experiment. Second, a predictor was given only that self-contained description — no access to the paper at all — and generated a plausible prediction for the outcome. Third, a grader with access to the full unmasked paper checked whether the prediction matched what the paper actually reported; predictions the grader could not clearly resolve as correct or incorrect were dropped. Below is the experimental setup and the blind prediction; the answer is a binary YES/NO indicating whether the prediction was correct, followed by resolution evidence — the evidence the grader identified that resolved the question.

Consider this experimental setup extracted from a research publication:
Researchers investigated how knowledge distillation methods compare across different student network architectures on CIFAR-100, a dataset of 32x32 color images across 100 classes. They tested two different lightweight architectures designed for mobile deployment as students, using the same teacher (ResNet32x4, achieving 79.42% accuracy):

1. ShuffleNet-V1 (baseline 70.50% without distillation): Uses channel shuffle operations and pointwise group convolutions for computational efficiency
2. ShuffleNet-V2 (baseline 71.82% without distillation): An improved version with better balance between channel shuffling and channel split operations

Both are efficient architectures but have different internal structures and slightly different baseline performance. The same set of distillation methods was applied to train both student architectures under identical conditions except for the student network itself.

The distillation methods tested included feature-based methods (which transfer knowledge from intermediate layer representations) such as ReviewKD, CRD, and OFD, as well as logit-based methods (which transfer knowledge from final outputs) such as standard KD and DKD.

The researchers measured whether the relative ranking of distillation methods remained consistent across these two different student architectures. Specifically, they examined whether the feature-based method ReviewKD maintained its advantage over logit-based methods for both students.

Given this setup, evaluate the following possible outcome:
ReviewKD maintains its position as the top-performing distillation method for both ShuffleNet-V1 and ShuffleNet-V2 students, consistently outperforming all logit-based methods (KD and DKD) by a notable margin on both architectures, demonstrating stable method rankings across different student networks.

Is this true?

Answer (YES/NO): NO